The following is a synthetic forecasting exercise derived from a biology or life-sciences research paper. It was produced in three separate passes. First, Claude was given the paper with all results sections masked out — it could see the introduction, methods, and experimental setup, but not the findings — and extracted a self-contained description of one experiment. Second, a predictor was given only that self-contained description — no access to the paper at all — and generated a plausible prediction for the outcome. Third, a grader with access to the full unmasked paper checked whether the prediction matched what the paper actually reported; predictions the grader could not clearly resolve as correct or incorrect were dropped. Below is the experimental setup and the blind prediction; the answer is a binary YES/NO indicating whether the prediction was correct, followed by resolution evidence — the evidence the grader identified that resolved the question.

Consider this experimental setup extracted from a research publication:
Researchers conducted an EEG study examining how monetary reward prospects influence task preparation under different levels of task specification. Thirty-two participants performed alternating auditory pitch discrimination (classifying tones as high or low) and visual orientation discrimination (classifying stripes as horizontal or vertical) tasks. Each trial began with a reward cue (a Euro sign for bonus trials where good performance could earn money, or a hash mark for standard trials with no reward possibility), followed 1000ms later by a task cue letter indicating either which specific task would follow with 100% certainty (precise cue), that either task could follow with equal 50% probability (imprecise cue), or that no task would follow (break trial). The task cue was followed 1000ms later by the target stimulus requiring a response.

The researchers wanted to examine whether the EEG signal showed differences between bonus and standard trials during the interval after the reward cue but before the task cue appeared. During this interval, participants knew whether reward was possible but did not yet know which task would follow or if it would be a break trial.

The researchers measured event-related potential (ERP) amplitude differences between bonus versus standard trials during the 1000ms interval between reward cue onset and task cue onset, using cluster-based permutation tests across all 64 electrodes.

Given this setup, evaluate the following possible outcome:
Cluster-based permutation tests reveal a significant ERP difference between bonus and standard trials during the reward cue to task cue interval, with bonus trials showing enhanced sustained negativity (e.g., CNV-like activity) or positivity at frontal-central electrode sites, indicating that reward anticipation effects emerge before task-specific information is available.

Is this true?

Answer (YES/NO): YES